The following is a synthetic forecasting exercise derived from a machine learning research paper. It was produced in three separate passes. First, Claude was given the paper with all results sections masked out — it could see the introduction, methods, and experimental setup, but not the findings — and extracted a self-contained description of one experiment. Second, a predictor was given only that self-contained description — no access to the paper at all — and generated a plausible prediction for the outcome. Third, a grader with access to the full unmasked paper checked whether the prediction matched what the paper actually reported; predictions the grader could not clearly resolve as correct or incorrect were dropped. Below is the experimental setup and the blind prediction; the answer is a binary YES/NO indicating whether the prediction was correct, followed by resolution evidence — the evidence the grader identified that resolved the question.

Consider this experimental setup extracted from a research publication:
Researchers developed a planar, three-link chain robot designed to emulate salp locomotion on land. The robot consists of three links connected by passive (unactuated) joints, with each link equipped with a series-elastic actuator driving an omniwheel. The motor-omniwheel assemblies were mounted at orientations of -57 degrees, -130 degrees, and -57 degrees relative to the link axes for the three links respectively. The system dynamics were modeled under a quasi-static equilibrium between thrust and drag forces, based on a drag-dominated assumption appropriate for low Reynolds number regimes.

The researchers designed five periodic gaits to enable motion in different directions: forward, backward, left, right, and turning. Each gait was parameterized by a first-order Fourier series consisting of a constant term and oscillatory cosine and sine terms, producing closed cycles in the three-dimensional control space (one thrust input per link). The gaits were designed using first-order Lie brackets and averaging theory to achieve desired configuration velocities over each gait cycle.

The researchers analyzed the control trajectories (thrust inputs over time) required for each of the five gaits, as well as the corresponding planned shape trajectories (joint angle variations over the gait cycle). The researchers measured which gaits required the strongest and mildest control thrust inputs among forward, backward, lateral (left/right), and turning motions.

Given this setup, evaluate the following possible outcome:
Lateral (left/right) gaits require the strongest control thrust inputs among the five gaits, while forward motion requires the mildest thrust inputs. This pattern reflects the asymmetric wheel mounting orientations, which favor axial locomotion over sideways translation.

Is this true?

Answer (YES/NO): NO